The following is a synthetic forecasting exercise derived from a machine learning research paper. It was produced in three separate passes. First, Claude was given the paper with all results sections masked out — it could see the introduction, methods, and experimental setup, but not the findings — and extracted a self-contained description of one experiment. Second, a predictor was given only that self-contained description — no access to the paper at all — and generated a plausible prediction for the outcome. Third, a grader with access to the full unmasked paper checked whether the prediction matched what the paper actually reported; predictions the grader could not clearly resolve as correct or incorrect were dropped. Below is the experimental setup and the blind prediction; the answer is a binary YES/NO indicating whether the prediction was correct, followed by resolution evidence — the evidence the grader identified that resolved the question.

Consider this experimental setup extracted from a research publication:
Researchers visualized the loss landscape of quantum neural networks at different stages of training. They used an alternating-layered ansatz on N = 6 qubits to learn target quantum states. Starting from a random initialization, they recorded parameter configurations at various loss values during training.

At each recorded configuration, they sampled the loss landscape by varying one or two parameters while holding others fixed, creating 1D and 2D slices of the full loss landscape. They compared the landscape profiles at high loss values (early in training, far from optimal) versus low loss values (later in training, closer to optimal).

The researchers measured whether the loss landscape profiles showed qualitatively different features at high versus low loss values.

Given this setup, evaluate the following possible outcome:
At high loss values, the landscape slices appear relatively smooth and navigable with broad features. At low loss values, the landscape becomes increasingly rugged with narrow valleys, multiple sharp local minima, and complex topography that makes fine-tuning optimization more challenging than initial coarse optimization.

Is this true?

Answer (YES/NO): NO